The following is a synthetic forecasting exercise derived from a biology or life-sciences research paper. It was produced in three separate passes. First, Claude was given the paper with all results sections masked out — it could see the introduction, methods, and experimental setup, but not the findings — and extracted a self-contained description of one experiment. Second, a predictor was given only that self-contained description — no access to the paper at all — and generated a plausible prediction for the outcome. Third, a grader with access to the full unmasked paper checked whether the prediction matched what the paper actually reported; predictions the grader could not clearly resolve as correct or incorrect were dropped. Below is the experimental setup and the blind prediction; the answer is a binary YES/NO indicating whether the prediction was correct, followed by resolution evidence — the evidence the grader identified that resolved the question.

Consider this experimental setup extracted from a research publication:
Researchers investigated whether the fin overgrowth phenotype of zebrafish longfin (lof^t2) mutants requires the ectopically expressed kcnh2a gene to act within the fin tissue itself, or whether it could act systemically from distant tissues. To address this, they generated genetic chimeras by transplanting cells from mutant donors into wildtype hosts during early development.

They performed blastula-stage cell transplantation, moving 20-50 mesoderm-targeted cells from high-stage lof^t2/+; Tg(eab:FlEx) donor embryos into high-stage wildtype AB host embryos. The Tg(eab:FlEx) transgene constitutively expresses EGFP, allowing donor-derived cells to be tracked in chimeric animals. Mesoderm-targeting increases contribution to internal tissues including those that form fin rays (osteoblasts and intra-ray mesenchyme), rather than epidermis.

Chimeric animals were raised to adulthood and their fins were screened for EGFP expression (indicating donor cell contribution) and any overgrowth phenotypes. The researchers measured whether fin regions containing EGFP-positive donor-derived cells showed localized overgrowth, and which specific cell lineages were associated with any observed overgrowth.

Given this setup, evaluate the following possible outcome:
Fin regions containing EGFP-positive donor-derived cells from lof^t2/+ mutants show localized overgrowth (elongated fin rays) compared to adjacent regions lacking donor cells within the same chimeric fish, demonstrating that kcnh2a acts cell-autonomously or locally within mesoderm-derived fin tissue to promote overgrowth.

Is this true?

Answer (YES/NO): YES